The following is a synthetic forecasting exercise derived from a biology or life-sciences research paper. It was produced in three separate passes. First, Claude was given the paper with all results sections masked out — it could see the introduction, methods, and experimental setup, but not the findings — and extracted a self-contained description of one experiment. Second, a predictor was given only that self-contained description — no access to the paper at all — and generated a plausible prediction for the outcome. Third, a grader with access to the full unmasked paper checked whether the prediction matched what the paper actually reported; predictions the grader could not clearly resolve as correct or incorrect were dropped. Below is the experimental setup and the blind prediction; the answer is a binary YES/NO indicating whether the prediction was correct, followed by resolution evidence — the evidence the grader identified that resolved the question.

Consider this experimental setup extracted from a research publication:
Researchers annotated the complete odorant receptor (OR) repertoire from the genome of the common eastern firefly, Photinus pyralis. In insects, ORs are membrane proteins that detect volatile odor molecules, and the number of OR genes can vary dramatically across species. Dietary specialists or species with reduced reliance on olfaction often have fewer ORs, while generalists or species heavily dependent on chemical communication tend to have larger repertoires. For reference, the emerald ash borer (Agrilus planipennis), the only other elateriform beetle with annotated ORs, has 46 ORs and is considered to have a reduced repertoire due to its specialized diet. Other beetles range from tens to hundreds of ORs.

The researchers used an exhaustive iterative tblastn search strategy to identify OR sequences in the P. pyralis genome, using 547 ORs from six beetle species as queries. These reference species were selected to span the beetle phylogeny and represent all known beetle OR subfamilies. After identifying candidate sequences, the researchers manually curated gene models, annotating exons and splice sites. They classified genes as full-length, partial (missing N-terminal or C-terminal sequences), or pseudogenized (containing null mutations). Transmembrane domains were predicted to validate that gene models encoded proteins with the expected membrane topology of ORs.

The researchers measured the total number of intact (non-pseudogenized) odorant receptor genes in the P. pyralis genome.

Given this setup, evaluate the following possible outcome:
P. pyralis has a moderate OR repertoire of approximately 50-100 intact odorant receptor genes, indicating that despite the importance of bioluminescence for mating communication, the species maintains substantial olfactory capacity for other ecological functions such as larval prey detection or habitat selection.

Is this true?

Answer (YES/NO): YES